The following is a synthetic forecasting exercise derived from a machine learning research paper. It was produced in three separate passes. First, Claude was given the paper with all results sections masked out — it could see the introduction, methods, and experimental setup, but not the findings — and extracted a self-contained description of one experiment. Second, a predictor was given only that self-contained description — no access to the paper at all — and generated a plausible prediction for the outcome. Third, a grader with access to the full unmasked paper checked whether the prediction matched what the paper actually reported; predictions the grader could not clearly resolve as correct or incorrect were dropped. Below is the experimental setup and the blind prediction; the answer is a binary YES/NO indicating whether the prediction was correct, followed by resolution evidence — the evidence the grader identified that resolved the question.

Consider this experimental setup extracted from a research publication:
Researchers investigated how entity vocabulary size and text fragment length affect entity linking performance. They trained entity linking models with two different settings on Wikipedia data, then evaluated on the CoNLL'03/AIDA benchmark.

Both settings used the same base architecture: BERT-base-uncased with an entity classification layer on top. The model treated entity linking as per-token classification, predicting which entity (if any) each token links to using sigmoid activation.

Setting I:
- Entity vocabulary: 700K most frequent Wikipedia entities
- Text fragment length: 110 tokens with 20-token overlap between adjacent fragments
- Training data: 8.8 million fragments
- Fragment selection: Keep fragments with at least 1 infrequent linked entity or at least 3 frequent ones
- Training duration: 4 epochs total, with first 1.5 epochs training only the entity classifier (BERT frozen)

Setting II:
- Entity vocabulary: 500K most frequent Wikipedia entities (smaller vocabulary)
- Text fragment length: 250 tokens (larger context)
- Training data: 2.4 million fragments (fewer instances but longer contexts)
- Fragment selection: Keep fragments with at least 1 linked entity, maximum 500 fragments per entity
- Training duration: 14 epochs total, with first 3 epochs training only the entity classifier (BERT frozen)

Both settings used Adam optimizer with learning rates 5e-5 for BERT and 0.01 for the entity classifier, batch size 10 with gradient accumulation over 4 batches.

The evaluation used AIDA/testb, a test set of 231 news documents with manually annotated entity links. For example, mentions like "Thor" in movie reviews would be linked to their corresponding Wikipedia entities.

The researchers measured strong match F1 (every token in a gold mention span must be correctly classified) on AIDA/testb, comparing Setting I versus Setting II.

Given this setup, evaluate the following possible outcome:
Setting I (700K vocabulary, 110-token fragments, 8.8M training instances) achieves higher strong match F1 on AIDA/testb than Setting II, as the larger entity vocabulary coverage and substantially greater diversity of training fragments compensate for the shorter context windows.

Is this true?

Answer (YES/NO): NO